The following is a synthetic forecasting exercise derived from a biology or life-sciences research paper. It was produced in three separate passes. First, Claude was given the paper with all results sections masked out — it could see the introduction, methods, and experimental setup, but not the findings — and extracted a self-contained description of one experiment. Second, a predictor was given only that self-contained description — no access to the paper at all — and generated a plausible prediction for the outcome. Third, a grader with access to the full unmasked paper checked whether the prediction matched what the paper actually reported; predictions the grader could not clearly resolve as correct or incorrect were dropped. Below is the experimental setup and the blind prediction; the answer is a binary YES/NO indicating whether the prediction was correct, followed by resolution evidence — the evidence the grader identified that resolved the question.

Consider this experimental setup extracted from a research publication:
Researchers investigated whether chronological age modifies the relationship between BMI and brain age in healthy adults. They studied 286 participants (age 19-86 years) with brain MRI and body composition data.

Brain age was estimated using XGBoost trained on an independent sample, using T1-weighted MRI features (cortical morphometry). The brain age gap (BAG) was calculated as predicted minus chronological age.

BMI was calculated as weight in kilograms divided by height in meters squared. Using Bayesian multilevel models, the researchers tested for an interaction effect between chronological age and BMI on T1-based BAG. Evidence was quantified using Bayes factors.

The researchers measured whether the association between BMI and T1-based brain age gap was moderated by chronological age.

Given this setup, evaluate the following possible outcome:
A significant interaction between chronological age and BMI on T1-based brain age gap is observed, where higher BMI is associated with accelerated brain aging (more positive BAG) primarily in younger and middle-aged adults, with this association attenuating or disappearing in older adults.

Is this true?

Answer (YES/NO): NO